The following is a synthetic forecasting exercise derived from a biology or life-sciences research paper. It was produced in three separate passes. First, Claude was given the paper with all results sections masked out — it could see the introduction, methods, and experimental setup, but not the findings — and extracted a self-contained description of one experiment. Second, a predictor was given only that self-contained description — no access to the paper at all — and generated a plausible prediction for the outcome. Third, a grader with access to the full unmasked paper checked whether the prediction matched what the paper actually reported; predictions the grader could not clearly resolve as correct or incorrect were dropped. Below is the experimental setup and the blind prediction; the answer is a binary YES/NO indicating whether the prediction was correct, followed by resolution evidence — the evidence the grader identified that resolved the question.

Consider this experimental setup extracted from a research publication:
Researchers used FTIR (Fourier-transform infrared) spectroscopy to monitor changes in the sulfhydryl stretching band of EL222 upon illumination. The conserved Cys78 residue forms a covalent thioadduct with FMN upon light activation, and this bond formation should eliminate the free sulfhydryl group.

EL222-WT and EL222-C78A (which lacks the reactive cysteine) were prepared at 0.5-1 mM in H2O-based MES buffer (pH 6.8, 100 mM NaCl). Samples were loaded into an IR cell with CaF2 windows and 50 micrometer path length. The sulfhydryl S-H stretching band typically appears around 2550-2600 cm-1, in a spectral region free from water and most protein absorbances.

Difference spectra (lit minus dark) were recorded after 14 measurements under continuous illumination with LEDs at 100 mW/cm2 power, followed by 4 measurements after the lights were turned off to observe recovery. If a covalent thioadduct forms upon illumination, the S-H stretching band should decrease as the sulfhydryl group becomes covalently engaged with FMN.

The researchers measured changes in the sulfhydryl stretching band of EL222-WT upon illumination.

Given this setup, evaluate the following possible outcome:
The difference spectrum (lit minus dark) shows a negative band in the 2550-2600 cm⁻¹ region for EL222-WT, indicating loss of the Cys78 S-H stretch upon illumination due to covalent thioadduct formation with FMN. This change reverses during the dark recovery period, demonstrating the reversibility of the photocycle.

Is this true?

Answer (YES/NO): NO